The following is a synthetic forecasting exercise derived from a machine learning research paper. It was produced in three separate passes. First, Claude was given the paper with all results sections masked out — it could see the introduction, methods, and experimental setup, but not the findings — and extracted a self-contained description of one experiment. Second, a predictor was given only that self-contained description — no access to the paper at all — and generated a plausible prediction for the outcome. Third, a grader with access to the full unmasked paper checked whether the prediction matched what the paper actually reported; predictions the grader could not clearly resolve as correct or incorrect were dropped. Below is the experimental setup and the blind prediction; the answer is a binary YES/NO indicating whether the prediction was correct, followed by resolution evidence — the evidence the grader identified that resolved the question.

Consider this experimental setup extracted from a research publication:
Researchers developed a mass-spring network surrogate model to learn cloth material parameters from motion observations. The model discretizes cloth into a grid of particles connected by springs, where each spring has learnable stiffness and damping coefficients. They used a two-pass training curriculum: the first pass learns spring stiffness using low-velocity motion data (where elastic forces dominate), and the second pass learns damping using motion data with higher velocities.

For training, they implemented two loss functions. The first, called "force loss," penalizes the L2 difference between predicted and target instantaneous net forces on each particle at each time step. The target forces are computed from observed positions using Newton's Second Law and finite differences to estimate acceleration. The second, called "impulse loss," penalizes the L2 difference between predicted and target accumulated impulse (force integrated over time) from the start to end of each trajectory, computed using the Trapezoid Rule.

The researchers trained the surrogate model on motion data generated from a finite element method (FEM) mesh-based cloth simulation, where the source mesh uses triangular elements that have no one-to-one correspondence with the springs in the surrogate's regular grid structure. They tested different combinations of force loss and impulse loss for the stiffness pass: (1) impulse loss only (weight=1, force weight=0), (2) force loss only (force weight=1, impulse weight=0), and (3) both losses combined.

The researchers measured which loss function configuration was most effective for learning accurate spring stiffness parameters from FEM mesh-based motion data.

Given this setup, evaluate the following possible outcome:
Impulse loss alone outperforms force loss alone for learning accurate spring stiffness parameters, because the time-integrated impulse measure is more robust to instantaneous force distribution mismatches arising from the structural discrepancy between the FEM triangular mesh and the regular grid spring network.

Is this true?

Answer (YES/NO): YES